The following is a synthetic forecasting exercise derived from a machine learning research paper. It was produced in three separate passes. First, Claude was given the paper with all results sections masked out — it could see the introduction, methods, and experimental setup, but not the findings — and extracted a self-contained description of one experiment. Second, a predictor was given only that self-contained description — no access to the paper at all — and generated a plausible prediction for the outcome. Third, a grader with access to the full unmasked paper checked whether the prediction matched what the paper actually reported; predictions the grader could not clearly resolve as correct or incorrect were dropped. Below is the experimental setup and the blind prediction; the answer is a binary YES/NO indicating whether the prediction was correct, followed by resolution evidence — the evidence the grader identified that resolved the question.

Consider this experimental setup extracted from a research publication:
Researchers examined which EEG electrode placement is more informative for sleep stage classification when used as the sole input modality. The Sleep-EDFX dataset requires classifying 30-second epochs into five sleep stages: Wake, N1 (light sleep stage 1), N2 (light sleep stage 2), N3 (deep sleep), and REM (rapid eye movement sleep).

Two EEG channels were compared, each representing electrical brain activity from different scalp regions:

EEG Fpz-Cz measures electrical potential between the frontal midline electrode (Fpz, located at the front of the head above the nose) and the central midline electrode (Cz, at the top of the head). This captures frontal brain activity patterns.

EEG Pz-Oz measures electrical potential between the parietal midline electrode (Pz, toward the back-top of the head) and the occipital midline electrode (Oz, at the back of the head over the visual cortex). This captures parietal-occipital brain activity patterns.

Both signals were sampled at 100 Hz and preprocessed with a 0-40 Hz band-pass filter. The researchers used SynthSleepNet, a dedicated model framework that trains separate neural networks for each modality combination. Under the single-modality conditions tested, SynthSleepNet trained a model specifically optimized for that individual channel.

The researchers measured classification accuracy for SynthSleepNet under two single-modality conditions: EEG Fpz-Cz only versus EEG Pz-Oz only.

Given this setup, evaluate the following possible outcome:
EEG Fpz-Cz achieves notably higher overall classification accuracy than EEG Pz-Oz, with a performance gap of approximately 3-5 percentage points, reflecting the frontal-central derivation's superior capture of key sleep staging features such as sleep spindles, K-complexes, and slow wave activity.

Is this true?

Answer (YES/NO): YES